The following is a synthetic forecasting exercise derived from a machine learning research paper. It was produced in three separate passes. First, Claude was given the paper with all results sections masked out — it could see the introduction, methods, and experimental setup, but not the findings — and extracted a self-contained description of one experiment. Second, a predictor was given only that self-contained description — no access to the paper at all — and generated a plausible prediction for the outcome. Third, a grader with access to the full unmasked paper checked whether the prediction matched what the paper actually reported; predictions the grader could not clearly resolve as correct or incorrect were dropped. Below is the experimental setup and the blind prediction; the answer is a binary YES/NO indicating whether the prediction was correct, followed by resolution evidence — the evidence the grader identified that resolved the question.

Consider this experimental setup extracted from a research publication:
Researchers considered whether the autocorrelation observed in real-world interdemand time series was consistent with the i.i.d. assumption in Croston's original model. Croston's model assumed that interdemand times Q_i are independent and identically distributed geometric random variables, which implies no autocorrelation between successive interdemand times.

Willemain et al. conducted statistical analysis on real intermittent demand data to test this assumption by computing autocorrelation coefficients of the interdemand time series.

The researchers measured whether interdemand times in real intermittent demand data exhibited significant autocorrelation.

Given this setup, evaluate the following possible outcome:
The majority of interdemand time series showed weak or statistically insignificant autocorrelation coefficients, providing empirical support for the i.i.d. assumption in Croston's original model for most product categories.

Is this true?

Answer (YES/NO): NO